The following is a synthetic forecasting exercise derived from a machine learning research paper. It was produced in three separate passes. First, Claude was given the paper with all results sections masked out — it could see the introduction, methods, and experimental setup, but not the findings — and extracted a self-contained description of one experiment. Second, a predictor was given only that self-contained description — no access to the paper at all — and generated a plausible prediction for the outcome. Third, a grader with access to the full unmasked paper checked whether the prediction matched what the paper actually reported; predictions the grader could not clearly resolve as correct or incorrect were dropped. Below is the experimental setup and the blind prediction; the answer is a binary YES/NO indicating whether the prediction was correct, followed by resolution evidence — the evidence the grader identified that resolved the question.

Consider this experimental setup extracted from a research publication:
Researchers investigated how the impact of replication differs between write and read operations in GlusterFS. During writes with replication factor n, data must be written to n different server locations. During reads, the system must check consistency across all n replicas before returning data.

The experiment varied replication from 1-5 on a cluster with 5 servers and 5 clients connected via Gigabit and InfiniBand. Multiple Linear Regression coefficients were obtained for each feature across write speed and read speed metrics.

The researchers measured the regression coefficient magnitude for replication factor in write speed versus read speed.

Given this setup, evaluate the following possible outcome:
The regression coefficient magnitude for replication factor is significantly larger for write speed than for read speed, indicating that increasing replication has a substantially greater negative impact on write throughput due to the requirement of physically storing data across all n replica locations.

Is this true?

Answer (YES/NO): YES